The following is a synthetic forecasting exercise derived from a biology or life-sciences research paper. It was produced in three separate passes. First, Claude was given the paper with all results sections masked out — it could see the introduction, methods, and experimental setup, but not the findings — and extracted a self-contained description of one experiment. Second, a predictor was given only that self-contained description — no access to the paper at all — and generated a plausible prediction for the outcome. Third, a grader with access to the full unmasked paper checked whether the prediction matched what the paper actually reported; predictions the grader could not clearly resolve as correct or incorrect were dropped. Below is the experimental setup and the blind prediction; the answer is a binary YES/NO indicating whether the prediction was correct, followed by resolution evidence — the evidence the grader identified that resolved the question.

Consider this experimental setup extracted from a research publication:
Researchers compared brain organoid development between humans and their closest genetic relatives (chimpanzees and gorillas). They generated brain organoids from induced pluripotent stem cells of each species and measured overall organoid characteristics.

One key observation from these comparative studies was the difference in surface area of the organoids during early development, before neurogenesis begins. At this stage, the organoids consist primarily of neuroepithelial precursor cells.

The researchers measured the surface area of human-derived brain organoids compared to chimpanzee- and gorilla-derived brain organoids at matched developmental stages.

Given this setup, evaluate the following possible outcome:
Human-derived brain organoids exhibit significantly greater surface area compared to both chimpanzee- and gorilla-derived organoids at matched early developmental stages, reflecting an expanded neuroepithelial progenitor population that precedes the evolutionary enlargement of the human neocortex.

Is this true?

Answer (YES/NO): YES